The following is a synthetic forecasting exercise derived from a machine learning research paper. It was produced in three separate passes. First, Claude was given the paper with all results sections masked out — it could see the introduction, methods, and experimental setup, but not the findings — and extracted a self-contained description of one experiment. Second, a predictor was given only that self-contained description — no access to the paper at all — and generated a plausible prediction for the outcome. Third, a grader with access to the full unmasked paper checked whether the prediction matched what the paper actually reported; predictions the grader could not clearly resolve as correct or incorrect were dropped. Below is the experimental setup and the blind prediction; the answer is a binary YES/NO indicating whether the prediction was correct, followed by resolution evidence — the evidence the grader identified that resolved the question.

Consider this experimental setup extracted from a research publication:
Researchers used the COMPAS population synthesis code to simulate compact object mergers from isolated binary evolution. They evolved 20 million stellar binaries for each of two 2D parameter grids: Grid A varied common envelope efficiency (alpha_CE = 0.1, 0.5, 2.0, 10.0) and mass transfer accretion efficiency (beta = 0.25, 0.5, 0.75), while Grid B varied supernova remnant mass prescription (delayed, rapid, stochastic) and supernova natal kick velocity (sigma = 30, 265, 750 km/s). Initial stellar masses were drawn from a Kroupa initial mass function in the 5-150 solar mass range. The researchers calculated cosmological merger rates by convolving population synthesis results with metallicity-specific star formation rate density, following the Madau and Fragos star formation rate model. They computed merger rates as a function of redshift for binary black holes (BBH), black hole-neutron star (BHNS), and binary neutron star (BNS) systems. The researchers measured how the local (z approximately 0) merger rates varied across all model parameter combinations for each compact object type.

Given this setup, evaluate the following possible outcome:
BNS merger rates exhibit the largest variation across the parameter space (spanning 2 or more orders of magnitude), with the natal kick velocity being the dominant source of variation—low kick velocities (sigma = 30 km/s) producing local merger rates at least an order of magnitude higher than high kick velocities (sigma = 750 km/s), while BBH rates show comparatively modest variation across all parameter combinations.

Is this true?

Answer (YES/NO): NO